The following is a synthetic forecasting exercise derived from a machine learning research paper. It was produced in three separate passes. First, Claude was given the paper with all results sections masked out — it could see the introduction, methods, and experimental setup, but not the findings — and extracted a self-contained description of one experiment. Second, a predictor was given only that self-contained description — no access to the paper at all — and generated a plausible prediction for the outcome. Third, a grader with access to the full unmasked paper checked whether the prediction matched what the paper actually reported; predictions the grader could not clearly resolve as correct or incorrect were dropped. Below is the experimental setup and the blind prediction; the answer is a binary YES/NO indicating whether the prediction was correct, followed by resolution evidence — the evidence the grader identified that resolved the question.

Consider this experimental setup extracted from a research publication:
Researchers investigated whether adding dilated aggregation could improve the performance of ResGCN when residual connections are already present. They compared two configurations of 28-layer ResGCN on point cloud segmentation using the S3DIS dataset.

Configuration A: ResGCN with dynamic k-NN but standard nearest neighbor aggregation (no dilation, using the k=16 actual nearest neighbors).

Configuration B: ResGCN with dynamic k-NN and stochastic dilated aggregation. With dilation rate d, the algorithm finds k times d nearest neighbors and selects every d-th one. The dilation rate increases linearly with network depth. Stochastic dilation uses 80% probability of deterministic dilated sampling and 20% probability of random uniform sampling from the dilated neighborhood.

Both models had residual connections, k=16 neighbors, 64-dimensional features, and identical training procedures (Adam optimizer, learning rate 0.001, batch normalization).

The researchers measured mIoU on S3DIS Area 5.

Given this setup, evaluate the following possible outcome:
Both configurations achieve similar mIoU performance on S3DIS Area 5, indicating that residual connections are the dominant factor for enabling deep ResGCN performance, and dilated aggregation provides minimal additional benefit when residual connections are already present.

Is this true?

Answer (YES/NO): NO